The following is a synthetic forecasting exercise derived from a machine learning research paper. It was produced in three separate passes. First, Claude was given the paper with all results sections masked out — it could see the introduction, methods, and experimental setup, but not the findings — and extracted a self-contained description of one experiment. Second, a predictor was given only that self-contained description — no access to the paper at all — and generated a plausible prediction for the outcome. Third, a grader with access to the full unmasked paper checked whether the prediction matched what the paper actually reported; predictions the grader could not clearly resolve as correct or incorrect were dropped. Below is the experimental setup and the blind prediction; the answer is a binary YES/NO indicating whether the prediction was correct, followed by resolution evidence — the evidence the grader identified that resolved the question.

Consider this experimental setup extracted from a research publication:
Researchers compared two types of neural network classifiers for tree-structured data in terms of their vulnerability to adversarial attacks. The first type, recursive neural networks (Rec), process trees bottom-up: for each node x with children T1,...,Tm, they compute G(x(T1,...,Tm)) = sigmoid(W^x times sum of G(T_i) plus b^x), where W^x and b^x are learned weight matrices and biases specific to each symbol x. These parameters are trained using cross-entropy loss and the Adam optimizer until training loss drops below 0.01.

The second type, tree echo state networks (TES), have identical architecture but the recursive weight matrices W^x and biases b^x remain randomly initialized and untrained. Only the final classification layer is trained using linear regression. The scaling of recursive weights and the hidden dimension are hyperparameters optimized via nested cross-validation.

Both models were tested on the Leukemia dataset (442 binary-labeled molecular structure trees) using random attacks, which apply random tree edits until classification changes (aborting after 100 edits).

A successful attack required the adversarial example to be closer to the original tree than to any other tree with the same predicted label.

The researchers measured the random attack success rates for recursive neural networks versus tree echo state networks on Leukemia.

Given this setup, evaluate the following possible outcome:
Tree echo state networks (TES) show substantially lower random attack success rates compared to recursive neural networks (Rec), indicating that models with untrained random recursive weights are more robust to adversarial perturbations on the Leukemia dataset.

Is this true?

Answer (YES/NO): NO